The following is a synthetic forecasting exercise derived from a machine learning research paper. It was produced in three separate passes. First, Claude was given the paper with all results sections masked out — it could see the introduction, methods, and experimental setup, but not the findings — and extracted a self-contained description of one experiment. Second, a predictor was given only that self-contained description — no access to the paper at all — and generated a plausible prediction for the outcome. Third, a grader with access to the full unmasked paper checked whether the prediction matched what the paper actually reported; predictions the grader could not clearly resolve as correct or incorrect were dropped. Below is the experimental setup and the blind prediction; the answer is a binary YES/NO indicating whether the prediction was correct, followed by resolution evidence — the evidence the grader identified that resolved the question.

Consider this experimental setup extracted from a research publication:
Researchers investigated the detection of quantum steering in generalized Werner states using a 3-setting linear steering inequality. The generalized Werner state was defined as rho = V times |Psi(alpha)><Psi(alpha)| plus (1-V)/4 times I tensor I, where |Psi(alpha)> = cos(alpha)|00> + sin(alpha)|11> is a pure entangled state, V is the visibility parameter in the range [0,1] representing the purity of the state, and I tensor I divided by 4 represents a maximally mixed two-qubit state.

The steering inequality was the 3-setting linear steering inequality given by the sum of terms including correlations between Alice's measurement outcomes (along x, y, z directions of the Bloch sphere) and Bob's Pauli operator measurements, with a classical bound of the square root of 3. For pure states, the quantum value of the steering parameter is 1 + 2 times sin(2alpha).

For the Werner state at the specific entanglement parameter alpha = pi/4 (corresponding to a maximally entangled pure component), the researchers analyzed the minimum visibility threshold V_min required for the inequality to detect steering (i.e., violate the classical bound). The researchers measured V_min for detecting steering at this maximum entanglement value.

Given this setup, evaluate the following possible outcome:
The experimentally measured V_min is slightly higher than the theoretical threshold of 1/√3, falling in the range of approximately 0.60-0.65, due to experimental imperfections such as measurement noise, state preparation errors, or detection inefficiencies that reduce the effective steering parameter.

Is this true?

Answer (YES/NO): NO